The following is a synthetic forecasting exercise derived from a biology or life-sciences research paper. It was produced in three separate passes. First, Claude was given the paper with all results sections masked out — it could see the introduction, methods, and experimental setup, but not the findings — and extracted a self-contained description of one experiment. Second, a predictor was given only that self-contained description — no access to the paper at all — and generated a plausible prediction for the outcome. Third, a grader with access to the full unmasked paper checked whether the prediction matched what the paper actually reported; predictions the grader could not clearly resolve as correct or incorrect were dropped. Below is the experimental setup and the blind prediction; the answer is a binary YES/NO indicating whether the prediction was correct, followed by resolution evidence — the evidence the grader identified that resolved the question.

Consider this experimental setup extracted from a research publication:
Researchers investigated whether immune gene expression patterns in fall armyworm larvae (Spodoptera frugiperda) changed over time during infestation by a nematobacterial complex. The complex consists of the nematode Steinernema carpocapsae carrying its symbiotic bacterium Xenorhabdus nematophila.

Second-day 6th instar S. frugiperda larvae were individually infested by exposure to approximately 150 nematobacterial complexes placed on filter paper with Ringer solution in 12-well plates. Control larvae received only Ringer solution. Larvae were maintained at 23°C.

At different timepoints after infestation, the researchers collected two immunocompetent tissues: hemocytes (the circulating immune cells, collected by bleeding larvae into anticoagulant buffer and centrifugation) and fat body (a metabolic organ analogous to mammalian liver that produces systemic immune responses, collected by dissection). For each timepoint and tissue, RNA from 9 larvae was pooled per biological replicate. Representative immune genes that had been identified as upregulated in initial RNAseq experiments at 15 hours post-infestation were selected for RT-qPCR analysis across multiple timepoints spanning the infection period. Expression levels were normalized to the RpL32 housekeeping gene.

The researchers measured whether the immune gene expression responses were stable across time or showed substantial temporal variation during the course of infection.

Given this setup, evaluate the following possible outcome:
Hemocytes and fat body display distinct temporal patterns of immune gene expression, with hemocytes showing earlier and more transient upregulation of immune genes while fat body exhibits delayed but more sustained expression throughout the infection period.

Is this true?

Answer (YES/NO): NO